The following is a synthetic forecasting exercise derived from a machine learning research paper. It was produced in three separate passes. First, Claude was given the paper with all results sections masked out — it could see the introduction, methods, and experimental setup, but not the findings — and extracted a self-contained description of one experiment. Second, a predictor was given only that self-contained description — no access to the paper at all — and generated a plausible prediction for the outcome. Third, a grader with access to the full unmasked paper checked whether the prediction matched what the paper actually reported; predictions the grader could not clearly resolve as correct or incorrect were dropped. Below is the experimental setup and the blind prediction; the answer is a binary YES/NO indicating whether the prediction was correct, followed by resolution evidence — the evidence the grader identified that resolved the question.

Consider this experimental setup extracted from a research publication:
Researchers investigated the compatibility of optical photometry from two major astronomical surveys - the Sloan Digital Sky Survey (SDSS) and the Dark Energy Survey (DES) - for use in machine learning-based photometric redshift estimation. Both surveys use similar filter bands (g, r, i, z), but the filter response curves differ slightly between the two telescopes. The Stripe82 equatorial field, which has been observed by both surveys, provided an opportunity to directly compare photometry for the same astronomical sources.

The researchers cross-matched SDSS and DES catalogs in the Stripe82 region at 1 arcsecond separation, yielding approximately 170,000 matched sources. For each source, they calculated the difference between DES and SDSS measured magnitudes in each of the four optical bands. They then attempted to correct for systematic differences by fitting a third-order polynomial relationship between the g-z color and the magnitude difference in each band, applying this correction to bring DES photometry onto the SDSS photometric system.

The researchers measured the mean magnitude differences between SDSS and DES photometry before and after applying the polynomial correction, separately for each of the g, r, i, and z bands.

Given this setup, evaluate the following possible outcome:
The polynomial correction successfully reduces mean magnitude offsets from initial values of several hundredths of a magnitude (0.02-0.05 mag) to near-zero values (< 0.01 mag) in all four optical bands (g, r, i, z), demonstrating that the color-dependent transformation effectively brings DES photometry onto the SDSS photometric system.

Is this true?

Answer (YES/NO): NO